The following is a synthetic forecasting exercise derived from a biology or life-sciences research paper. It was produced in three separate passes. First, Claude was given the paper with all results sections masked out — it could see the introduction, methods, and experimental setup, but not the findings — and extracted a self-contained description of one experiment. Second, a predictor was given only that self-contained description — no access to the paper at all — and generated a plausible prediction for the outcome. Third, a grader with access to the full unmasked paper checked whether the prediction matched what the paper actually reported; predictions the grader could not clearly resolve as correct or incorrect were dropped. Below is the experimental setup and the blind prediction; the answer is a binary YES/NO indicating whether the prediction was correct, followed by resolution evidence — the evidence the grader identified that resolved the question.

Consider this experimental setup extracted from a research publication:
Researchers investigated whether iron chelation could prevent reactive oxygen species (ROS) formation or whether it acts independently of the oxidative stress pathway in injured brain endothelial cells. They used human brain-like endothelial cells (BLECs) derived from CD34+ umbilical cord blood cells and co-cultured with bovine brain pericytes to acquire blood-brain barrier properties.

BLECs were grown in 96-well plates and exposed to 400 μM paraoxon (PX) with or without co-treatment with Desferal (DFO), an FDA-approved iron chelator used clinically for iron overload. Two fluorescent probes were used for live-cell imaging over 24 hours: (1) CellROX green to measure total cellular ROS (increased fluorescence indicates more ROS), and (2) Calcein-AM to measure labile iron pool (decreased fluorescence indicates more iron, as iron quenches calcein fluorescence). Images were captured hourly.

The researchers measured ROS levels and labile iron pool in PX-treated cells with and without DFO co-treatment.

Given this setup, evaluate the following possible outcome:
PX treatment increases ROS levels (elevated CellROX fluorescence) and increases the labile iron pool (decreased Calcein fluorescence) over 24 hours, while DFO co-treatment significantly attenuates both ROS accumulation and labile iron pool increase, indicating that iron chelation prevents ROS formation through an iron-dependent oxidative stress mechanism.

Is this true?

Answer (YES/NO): NO